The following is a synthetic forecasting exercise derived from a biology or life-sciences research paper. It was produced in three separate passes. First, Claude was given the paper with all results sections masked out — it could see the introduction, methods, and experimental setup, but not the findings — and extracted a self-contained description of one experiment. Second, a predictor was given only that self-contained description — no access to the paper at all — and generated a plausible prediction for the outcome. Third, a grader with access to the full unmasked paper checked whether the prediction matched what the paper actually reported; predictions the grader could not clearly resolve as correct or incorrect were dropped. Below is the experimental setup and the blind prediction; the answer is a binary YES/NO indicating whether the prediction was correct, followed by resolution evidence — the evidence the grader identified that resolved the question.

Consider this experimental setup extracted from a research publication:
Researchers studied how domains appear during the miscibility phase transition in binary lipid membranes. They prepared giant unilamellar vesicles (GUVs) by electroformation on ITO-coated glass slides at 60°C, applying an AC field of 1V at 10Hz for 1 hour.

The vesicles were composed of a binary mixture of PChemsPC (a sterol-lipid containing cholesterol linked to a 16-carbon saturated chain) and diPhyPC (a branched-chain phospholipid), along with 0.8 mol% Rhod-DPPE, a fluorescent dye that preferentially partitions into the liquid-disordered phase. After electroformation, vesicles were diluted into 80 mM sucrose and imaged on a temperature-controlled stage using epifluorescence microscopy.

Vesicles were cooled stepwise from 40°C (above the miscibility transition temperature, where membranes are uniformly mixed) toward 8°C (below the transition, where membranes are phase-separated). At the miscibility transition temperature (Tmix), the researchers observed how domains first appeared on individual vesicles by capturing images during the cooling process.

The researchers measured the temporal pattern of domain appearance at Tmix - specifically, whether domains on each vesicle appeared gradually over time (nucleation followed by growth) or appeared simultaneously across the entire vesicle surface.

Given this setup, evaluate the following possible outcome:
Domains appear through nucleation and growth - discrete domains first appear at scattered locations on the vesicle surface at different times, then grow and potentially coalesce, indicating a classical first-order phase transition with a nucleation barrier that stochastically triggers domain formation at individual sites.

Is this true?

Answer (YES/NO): NO